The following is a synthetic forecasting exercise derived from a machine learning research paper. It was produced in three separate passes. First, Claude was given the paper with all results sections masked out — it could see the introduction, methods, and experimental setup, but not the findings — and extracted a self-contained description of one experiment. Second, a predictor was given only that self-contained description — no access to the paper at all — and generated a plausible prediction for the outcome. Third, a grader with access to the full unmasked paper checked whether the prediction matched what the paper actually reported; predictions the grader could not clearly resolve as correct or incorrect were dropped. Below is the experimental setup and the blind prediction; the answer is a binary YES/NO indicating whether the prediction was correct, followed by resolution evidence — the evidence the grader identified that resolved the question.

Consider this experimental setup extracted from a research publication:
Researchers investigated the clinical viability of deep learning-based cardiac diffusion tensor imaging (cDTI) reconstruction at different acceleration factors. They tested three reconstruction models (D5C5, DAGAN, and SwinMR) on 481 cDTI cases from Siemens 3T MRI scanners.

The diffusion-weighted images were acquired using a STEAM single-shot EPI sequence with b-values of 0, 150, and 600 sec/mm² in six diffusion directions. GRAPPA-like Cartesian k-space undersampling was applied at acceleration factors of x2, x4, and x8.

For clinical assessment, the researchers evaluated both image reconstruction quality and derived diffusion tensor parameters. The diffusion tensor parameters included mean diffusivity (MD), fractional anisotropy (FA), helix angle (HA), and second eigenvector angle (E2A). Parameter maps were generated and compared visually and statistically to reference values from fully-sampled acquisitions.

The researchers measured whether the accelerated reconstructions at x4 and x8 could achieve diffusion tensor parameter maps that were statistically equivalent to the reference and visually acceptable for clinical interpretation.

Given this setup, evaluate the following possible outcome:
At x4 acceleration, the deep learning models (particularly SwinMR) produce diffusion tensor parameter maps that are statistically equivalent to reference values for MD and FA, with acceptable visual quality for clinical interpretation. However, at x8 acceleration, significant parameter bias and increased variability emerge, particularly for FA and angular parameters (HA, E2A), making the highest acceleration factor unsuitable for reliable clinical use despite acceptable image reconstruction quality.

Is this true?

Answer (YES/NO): NO